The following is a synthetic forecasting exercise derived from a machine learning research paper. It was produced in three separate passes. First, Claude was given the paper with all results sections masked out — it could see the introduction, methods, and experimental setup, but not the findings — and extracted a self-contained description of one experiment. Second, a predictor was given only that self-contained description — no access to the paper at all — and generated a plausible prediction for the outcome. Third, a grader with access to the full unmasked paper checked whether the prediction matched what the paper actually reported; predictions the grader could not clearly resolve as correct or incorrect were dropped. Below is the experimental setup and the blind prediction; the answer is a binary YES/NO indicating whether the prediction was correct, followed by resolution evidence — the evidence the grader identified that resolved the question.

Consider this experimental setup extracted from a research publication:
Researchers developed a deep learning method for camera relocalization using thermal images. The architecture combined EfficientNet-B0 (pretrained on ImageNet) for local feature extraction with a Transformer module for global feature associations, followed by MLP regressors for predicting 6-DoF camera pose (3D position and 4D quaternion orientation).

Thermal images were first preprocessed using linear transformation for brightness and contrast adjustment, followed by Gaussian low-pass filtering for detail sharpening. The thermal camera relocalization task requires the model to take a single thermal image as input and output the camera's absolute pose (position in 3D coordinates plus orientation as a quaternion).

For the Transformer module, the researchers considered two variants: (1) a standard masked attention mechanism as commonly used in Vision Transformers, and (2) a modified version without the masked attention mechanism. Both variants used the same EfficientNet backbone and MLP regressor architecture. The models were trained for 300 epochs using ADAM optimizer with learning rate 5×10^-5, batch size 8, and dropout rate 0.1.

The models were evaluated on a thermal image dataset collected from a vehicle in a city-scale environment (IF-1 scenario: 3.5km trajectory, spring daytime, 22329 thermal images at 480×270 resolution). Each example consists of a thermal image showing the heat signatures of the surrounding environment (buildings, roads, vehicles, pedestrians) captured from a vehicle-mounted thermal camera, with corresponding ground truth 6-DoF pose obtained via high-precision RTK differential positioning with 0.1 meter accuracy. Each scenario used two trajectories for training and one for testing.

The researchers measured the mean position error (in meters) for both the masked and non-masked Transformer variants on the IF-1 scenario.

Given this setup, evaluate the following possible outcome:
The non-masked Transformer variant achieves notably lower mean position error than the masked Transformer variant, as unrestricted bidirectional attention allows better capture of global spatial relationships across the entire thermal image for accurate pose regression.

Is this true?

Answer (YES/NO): YES